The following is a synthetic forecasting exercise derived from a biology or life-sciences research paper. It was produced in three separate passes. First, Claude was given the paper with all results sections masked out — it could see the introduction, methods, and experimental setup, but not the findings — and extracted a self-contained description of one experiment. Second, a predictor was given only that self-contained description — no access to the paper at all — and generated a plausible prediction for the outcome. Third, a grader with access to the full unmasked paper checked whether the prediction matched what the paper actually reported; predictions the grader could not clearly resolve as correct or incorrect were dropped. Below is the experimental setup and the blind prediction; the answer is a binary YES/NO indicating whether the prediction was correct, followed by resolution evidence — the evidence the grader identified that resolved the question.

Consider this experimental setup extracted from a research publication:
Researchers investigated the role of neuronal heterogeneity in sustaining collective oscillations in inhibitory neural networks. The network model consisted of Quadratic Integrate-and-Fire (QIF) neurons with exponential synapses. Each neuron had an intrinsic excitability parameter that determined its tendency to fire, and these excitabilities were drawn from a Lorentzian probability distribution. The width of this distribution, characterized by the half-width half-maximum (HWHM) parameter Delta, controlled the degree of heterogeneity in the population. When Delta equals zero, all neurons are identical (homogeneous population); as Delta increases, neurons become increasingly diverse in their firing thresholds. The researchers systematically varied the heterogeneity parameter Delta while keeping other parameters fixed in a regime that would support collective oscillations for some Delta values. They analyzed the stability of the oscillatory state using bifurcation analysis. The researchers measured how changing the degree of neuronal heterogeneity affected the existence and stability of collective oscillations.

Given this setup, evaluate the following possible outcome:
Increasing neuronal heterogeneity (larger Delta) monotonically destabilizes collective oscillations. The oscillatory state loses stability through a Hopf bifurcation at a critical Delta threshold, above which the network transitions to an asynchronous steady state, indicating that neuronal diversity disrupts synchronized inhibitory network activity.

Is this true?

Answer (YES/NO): YES